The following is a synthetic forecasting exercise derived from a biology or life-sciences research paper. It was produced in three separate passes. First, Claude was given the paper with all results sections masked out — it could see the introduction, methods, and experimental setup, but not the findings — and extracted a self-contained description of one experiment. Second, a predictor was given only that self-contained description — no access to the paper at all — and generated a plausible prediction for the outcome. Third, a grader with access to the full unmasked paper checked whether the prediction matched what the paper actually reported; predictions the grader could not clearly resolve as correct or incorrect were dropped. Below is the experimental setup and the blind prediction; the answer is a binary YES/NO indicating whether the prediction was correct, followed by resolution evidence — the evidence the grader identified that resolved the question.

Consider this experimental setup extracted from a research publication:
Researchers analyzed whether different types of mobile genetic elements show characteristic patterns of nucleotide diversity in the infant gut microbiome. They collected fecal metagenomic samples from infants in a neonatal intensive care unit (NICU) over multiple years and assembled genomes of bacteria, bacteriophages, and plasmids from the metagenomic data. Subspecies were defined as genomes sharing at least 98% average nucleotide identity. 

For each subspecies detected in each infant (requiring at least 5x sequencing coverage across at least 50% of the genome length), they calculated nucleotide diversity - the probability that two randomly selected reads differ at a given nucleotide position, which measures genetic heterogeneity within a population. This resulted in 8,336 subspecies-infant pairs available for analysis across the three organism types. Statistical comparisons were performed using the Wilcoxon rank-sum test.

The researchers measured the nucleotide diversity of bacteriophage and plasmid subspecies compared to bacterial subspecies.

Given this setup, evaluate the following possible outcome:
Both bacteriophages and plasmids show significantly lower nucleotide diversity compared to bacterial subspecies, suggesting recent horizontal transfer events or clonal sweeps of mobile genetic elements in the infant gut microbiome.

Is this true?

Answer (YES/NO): YES